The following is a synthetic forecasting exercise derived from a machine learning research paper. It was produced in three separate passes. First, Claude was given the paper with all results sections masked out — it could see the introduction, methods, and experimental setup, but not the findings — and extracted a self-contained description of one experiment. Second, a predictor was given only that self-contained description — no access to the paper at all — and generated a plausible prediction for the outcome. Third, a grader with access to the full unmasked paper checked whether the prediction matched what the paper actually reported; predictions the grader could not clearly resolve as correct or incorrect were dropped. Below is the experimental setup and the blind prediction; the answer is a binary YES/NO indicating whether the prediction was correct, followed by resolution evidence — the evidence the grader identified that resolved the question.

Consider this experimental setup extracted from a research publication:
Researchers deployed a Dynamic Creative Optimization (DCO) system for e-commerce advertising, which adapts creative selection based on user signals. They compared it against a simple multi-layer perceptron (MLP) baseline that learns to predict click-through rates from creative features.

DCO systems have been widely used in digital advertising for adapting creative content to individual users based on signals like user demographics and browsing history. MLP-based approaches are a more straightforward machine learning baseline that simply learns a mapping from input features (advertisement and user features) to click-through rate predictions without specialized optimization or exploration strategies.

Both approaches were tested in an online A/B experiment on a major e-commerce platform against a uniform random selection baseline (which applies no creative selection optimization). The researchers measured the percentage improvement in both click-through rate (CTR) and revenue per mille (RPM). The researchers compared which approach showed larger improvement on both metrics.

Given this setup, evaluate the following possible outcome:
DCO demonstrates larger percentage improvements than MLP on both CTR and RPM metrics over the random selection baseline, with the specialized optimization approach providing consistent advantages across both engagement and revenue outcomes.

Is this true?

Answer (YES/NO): NO